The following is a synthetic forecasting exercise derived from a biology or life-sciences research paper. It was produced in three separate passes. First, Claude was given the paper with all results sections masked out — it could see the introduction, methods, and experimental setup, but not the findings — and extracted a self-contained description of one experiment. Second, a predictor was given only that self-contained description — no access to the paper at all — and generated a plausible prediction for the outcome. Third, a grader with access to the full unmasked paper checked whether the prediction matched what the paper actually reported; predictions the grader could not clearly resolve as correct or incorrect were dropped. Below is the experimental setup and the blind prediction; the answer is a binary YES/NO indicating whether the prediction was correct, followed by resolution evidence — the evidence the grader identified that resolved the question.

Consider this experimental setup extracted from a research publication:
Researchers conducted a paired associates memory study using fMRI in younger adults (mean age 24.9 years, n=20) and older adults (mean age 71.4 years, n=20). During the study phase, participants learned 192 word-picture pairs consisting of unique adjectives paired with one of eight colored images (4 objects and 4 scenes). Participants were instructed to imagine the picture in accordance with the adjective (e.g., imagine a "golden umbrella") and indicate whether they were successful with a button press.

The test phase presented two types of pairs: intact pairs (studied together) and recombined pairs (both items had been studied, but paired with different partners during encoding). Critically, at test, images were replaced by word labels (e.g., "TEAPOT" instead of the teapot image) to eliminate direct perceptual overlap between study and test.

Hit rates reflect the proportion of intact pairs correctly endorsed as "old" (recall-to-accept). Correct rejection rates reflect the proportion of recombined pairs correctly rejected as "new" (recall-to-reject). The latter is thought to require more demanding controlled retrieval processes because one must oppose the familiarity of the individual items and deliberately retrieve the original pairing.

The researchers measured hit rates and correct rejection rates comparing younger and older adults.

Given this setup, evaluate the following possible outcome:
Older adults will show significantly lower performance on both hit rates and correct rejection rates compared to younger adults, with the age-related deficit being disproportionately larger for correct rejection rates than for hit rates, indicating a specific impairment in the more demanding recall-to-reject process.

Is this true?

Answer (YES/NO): NO